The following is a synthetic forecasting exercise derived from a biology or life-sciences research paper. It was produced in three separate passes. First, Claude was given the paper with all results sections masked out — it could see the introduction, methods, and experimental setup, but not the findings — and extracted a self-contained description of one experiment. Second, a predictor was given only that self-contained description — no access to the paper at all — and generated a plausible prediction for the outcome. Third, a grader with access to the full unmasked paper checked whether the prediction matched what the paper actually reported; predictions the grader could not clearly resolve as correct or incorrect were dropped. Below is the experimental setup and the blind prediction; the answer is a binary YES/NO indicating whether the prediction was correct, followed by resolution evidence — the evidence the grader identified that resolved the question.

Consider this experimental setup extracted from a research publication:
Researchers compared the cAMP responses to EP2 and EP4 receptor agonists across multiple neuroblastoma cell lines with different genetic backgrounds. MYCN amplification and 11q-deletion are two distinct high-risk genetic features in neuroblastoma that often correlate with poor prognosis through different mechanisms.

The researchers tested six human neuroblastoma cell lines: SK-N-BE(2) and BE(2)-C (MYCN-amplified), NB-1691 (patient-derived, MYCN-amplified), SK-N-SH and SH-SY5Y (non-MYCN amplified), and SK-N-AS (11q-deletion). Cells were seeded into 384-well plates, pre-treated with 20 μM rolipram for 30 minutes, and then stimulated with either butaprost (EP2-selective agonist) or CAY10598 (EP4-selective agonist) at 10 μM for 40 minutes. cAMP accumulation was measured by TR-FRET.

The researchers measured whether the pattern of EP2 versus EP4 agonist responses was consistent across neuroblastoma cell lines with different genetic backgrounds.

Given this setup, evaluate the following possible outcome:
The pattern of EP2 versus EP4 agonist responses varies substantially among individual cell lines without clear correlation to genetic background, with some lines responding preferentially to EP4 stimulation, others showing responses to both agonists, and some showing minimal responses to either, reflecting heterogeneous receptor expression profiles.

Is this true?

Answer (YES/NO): NO